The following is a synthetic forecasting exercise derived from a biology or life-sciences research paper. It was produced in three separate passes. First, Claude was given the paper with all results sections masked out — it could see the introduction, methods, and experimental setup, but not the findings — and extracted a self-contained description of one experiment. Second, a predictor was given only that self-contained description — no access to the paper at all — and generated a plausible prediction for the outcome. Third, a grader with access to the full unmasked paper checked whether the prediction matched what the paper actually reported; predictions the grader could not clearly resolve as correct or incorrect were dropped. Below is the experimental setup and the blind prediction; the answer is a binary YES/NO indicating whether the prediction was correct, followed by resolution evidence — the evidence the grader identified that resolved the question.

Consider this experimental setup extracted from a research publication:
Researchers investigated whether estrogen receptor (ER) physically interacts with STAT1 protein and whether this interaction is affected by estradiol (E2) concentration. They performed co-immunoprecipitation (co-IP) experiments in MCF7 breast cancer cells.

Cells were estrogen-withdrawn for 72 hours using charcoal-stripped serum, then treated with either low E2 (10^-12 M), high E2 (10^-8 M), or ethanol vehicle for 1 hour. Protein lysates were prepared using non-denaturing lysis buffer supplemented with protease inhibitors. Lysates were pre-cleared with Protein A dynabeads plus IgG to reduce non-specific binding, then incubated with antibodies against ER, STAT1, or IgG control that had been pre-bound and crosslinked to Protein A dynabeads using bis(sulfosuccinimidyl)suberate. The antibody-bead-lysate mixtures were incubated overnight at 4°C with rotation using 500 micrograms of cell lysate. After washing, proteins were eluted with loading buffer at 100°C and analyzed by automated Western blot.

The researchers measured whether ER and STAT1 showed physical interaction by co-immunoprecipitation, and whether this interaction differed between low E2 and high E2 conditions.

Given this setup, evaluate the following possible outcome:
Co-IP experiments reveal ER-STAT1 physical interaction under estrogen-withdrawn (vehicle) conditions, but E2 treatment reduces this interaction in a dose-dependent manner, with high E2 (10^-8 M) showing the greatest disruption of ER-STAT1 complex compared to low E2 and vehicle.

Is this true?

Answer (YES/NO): NO